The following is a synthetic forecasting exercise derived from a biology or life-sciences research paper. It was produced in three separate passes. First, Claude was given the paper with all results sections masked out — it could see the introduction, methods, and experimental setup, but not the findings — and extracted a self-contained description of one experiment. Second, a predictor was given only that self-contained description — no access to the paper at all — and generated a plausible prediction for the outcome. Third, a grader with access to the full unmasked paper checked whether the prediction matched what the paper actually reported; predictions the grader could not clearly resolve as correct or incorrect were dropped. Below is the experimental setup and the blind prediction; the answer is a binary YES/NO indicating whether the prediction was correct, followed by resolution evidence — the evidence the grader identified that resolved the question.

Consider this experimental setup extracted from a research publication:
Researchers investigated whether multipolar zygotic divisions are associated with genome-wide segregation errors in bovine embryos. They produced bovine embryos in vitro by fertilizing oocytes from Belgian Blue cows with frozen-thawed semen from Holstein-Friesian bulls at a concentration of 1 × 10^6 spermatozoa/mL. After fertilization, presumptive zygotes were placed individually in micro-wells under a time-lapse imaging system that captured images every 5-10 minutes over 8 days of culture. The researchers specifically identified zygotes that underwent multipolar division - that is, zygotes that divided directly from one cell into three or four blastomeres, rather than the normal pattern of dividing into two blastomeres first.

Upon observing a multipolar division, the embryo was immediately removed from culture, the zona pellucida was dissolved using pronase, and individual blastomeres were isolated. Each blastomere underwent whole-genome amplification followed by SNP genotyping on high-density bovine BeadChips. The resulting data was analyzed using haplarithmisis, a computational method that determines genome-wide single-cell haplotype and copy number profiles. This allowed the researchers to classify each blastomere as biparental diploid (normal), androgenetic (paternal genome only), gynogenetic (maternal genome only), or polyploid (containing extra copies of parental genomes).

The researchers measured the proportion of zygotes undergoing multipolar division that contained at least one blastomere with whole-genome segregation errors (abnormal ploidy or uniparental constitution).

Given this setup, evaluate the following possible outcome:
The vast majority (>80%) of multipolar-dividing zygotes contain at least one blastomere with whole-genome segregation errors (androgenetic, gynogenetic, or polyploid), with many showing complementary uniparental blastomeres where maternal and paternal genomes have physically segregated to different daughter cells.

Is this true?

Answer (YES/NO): NO